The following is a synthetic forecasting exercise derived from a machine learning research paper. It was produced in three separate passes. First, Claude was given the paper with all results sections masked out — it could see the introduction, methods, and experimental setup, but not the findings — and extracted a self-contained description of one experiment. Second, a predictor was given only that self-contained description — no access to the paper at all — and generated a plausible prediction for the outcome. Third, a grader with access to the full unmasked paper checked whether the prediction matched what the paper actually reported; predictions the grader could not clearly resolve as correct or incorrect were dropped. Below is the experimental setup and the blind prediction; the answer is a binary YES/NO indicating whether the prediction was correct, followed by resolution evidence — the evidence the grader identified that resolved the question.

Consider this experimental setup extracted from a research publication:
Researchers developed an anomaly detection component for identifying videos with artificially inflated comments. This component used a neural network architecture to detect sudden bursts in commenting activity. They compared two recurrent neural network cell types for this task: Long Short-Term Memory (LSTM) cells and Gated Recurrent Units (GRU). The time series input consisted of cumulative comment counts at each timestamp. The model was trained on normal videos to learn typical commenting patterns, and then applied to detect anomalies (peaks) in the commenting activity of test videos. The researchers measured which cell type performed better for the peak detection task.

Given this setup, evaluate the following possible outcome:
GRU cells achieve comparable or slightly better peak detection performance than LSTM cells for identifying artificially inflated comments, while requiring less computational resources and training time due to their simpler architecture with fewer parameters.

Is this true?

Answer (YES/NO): NO